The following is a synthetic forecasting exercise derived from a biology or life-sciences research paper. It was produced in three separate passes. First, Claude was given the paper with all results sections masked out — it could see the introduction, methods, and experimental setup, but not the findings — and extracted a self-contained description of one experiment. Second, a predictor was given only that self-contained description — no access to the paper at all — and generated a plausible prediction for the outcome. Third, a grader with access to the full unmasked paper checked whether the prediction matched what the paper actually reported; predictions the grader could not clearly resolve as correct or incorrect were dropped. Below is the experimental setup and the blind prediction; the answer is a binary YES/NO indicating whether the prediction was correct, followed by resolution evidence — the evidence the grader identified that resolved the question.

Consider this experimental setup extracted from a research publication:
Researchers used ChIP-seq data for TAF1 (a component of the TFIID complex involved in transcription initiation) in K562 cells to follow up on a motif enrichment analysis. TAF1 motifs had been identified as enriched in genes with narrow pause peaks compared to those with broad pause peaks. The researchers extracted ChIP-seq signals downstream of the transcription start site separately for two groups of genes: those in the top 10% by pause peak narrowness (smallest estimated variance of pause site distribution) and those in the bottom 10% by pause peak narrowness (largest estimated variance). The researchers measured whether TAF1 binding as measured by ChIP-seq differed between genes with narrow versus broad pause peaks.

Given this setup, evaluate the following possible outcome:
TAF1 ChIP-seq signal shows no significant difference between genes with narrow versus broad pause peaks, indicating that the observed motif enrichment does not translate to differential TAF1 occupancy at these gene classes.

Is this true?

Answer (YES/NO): NO